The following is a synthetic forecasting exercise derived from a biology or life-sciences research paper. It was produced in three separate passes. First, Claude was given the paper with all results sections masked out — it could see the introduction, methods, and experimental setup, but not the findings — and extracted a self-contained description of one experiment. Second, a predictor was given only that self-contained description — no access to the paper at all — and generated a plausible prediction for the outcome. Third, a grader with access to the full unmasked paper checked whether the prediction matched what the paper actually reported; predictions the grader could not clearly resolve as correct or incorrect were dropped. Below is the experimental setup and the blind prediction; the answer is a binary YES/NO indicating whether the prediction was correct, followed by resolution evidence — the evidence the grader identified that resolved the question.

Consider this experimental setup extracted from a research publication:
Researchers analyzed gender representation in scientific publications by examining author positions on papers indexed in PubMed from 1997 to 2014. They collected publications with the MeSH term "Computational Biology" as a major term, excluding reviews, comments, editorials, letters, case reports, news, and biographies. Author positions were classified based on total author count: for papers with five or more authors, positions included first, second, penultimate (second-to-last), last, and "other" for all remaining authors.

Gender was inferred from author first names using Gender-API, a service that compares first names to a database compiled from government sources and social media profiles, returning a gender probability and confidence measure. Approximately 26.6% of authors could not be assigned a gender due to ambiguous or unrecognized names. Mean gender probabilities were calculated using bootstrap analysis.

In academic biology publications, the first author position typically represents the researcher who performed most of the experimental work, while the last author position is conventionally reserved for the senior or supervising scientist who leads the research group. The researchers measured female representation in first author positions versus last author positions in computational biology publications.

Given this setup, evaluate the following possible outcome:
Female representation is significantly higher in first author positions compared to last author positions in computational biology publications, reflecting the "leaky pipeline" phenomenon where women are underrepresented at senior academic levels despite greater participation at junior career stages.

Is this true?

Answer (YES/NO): YES